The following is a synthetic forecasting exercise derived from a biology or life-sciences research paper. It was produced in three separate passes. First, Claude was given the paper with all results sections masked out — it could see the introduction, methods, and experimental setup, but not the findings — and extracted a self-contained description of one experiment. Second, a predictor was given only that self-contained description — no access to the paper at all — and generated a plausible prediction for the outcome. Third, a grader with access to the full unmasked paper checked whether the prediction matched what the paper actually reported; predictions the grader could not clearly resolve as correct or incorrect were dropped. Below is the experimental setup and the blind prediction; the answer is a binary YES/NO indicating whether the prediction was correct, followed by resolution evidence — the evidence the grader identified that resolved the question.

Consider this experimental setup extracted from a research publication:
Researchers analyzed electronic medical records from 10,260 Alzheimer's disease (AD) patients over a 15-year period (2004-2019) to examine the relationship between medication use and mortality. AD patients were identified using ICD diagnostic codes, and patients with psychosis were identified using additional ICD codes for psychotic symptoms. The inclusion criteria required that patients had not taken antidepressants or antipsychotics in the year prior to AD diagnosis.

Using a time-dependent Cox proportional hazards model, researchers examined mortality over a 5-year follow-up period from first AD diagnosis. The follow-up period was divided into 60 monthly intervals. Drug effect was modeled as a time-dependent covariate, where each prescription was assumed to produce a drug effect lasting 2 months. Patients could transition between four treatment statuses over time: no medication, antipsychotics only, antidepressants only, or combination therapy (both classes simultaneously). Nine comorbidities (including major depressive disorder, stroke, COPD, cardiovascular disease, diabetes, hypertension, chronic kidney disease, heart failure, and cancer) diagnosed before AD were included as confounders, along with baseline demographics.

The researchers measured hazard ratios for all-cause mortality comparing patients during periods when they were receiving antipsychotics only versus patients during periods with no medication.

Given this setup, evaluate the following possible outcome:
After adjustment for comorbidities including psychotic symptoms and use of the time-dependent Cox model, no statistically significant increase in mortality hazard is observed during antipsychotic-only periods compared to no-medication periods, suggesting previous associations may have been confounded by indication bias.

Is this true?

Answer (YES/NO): NO